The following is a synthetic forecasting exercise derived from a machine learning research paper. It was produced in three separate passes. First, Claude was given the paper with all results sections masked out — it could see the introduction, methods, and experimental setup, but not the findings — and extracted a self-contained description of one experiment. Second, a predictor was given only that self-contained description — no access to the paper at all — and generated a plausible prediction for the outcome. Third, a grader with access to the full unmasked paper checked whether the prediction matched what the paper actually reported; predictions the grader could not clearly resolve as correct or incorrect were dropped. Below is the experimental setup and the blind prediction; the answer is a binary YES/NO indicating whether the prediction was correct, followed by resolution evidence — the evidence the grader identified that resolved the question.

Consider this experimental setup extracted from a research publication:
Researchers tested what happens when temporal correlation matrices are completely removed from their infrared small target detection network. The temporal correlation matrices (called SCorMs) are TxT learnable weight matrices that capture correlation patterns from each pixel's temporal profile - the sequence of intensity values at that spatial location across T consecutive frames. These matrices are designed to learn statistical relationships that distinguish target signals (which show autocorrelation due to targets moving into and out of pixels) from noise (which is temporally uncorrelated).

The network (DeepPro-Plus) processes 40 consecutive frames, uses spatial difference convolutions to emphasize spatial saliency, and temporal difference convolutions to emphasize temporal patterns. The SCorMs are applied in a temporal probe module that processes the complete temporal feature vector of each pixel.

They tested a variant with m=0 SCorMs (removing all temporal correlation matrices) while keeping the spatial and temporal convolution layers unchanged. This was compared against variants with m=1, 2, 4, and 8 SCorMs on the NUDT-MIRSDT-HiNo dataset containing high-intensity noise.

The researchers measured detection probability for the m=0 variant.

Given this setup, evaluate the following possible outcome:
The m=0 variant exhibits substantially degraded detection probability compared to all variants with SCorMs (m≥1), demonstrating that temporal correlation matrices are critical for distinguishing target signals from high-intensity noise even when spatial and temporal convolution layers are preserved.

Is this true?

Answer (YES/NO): YES